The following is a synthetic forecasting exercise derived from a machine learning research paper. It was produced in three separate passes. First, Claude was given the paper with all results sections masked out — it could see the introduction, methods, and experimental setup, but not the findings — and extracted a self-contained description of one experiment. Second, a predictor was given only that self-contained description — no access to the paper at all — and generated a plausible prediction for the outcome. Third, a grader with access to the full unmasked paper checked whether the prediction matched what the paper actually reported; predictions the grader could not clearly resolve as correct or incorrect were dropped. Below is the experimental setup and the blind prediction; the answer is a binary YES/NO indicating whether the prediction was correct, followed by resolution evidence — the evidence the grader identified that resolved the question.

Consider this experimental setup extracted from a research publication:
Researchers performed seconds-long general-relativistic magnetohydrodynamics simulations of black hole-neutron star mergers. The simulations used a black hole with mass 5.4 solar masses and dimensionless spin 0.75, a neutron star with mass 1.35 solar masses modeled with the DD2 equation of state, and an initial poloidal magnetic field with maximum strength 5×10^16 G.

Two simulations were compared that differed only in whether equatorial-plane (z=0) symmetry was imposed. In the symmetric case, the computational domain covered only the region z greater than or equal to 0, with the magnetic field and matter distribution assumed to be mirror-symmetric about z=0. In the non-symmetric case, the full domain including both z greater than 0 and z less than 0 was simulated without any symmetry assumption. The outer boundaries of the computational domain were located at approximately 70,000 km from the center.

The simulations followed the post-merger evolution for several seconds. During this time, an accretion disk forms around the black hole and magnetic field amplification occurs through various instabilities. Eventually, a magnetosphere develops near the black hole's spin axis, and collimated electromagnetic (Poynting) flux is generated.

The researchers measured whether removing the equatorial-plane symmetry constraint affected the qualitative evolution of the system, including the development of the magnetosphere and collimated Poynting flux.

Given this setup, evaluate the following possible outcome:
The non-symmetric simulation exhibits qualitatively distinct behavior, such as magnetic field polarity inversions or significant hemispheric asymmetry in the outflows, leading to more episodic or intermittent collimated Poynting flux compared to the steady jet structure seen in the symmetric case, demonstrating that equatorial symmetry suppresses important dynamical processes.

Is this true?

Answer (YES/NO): YES